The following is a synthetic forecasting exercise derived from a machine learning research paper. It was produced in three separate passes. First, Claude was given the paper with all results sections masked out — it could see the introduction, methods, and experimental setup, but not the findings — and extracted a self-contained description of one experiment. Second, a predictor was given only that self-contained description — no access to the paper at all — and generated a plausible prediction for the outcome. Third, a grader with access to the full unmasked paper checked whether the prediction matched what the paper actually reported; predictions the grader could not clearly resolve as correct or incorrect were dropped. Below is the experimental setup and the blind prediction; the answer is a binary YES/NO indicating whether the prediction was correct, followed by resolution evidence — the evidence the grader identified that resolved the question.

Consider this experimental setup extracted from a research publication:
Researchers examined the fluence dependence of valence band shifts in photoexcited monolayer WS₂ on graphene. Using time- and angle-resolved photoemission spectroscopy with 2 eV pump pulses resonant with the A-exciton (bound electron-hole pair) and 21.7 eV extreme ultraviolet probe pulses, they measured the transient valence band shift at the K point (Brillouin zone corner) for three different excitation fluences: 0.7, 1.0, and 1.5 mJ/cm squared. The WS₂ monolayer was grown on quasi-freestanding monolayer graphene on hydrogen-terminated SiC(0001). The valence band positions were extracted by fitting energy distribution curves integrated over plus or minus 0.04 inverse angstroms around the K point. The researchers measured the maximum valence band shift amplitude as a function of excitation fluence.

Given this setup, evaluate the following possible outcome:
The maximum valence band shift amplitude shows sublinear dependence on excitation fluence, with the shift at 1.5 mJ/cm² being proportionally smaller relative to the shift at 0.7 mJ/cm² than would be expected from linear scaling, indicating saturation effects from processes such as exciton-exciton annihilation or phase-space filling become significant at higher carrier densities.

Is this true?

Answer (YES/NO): YES